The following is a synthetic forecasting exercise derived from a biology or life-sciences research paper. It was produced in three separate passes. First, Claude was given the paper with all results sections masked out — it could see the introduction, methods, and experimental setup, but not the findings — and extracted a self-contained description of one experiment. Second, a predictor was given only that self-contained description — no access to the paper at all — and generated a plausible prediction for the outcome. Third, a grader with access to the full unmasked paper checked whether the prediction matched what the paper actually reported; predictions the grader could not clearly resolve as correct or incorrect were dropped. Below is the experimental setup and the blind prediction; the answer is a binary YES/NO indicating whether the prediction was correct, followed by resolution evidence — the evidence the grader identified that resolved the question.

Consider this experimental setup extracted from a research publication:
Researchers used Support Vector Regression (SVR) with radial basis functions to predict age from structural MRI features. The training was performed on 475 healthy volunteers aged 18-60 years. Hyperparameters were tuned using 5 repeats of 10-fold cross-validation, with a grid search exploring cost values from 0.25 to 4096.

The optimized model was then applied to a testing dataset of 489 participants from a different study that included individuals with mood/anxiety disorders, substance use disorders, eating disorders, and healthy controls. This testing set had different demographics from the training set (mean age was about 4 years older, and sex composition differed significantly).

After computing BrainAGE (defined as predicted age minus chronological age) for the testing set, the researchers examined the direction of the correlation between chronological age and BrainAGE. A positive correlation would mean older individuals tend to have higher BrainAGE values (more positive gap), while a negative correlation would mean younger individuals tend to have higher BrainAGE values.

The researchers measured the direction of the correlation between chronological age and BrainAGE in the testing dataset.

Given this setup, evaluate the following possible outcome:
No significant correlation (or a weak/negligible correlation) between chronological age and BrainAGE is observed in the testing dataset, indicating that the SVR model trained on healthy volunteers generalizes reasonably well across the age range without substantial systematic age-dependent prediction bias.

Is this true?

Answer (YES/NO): NO